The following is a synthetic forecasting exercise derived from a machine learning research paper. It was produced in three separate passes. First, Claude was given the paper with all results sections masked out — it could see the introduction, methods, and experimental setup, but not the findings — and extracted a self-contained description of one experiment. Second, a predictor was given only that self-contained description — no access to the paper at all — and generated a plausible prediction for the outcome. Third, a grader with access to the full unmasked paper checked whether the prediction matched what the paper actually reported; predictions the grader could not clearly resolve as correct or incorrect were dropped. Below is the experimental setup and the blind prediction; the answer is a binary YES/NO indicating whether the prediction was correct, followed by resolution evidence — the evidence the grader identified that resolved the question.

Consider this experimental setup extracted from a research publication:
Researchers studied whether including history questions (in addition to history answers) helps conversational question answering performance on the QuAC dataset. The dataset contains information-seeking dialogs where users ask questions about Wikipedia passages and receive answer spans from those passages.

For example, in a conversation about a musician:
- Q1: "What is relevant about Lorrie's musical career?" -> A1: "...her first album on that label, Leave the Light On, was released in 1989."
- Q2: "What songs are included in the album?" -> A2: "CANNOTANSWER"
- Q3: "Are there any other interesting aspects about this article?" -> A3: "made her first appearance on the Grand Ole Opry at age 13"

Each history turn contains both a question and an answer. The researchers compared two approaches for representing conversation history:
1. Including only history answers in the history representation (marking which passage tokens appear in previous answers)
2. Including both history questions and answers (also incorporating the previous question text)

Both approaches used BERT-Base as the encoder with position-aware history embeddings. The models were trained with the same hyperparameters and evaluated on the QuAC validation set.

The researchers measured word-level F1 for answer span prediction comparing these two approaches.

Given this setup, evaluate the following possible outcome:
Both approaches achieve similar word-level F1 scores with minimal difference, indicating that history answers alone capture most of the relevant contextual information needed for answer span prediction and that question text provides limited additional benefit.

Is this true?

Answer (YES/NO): YES